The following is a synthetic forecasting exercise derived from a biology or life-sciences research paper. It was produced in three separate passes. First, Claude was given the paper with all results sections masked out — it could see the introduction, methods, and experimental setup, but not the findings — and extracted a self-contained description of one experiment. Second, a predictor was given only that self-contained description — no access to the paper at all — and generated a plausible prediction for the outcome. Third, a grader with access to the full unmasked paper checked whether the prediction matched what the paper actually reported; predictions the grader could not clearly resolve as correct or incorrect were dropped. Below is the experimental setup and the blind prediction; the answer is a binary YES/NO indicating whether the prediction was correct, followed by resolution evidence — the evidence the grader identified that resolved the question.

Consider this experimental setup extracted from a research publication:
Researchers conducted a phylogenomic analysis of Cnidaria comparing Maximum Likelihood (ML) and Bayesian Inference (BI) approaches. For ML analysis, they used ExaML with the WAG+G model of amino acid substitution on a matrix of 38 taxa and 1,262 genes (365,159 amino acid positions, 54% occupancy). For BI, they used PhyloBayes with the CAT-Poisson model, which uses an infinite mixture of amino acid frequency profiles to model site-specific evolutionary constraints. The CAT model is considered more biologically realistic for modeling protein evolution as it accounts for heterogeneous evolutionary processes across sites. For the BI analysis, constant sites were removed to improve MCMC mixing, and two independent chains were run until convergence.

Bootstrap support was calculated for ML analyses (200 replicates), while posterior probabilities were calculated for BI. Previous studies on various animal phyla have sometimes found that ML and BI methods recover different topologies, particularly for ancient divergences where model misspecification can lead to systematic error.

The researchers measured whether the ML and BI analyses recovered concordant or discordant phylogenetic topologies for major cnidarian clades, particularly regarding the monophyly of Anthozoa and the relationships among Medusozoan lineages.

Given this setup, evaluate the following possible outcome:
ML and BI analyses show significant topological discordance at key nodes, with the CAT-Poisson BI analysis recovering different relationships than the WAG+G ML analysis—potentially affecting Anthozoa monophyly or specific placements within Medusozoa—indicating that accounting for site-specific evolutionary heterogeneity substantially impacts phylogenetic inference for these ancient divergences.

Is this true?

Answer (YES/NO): NO